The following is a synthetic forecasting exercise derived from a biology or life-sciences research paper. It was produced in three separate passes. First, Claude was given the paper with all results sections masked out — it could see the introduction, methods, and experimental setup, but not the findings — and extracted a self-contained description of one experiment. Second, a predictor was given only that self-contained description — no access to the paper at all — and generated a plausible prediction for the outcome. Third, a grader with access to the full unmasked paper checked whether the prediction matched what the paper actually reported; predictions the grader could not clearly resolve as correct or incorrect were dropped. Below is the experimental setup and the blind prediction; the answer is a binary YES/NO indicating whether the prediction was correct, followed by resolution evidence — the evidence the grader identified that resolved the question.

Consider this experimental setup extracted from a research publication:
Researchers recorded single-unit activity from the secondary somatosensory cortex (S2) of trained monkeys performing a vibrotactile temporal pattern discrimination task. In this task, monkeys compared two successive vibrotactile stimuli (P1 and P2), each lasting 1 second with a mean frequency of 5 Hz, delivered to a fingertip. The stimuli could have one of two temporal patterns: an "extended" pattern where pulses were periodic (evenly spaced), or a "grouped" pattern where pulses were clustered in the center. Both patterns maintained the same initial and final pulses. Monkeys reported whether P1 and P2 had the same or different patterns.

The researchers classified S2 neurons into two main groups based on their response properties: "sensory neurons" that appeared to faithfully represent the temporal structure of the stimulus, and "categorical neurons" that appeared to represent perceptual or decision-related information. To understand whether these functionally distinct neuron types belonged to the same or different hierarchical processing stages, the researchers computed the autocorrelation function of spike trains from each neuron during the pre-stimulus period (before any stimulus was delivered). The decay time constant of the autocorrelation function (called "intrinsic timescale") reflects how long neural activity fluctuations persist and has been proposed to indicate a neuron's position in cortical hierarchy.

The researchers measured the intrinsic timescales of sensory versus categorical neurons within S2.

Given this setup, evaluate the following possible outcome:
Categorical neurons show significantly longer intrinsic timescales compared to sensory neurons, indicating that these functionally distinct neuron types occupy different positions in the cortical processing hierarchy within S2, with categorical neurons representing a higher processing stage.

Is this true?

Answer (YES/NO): NO